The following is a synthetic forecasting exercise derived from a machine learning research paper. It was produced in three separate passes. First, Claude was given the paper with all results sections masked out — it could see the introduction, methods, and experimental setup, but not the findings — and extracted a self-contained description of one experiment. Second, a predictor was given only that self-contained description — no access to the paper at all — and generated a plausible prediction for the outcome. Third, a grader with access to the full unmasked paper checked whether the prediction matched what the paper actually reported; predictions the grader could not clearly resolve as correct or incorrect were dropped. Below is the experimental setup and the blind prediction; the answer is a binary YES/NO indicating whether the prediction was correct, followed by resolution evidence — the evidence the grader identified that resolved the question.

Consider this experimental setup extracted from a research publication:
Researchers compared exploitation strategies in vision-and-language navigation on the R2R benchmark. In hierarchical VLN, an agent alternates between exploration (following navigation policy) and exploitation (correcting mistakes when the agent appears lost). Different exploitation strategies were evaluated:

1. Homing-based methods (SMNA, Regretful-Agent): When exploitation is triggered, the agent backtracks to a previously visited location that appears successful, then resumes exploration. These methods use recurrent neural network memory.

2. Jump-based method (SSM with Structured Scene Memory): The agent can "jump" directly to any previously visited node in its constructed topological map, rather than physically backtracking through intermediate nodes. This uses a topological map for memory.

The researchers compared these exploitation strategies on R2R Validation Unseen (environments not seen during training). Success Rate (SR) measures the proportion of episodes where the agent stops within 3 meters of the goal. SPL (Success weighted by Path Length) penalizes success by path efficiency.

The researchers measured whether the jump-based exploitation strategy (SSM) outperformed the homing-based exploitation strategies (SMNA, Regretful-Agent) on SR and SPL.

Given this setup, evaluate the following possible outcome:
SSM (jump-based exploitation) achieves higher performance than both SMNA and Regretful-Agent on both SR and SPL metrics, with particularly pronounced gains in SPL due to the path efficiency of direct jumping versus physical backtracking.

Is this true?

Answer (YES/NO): NO